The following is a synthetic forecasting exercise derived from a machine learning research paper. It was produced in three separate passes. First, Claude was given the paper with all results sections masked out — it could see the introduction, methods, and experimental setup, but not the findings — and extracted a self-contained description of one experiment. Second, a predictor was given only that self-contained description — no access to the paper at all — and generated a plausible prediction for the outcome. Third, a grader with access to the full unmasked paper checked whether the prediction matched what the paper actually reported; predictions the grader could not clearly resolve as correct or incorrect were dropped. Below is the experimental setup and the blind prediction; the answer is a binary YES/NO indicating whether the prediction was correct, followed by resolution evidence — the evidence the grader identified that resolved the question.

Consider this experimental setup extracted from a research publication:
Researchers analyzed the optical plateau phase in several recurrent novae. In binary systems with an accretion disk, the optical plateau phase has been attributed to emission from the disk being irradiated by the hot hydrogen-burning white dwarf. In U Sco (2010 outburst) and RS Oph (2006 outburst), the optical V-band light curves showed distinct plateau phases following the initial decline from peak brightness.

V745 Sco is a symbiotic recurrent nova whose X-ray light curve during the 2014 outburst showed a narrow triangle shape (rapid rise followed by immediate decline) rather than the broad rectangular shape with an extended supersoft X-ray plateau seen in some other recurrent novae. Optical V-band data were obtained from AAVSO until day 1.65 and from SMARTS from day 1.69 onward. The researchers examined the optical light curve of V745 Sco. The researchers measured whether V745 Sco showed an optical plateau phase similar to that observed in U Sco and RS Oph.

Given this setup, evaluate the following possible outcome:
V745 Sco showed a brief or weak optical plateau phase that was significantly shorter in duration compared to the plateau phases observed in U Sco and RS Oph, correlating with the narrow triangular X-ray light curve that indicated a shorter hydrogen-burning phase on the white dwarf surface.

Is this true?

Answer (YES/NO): NO